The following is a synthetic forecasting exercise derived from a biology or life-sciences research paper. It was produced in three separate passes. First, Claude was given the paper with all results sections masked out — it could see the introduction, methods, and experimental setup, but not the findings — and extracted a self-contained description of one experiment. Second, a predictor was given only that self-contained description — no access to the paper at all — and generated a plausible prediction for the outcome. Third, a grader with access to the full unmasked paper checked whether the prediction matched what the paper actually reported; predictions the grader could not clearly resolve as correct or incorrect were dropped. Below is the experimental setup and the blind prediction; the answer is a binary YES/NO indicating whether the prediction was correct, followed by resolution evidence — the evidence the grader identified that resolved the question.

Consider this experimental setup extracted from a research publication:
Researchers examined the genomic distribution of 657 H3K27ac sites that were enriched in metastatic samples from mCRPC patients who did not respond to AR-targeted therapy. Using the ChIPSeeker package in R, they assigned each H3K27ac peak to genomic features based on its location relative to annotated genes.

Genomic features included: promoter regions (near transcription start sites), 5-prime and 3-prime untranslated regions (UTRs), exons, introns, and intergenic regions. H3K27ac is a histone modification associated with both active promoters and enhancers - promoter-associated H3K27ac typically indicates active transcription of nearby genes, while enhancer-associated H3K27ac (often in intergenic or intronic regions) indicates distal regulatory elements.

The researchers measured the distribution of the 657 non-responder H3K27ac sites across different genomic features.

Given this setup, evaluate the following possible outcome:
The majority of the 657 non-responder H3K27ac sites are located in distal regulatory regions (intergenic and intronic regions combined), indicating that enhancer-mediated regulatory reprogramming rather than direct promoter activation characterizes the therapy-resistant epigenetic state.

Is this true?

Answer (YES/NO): YES